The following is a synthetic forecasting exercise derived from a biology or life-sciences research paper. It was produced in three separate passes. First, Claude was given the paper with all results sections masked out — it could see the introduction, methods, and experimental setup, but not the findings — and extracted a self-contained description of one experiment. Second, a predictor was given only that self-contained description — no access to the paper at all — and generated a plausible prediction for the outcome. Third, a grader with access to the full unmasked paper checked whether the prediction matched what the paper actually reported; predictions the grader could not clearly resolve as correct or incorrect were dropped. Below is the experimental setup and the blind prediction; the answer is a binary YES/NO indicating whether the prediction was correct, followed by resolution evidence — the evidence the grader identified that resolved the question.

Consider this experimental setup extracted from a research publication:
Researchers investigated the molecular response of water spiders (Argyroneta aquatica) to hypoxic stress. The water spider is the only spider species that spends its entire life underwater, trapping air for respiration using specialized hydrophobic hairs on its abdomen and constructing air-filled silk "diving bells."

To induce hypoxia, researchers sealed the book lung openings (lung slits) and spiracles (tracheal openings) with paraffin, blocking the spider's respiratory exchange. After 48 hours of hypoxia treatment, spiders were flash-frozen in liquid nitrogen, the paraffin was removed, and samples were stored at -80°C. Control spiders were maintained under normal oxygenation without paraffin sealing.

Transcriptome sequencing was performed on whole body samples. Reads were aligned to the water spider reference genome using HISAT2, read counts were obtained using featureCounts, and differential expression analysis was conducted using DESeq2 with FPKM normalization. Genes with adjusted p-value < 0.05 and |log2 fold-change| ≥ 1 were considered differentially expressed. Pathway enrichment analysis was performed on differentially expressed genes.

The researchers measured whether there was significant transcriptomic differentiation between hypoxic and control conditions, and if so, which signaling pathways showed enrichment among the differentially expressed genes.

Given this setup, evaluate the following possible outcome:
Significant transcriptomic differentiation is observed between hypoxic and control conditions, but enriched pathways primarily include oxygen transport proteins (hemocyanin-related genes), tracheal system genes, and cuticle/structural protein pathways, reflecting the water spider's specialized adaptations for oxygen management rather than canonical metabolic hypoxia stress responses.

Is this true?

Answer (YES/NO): NO